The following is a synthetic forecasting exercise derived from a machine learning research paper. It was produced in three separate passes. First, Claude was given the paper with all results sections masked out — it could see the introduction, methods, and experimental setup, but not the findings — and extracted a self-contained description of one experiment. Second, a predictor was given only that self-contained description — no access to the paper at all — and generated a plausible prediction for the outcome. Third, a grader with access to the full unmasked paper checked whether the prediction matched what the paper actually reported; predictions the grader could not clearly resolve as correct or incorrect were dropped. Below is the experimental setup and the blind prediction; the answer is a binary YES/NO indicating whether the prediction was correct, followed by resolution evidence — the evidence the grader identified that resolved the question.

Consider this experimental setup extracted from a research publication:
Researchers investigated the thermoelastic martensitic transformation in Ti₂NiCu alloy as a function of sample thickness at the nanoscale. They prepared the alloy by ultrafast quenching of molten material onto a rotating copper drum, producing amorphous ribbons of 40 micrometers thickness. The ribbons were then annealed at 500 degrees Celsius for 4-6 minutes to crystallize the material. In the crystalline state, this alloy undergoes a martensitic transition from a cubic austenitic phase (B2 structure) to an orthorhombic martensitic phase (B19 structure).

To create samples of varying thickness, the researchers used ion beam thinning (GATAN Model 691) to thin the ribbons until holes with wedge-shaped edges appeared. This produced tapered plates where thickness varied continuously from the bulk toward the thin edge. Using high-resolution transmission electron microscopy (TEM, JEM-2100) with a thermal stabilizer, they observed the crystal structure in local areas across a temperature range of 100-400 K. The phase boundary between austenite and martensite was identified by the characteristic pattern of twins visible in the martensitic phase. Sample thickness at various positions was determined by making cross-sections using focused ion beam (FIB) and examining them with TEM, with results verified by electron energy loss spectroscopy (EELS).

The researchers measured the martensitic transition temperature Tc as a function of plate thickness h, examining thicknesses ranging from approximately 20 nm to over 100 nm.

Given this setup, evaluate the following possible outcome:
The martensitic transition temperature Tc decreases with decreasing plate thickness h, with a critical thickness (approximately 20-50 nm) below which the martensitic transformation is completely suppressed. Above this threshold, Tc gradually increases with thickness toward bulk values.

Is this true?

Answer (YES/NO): YES